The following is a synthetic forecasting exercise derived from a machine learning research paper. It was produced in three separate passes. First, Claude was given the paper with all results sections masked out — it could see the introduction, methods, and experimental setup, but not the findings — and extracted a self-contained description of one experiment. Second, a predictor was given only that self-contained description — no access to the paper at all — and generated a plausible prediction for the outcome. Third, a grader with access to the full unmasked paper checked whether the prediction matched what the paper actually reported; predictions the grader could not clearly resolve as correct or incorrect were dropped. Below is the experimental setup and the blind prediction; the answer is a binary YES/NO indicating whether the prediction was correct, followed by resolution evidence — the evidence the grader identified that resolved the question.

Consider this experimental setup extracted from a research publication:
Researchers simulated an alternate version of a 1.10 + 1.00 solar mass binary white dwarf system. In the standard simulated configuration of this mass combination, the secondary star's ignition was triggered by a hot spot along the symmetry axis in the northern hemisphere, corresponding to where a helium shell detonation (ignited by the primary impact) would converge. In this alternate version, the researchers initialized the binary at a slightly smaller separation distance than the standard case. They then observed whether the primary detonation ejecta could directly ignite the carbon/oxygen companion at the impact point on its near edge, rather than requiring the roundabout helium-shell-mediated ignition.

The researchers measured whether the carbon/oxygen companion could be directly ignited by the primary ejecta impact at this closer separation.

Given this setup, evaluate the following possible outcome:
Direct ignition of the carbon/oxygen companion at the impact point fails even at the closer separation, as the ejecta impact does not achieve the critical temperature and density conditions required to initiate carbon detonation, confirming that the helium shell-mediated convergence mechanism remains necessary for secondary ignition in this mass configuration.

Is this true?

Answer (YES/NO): NO